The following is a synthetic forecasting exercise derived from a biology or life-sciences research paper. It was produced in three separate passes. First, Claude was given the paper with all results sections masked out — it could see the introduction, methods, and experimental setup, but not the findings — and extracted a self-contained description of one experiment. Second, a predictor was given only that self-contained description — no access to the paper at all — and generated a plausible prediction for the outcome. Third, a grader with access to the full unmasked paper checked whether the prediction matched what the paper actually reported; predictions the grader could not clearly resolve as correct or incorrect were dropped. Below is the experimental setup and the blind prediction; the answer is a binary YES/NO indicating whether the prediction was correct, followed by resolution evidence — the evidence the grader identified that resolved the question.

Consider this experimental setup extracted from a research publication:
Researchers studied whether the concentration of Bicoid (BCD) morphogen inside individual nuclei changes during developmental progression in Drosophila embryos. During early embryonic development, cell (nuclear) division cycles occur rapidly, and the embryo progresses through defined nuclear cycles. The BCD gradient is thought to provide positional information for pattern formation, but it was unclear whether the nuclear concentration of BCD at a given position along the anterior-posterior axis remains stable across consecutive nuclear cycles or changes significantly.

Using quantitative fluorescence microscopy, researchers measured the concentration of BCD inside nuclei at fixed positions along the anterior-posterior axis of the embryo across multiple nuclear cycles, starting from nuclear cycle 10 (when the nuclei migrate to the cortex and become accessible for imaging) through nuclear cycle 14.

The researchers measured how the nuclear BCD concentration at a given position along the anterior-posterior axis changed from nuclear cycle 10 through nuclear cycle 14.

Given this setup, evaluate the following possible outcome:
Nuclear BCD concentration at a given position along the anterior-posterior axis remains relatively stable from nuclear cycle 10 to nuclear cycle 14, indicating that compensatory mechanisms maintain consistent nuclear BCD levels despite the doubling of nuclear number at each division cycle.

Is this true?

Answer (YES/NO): YES